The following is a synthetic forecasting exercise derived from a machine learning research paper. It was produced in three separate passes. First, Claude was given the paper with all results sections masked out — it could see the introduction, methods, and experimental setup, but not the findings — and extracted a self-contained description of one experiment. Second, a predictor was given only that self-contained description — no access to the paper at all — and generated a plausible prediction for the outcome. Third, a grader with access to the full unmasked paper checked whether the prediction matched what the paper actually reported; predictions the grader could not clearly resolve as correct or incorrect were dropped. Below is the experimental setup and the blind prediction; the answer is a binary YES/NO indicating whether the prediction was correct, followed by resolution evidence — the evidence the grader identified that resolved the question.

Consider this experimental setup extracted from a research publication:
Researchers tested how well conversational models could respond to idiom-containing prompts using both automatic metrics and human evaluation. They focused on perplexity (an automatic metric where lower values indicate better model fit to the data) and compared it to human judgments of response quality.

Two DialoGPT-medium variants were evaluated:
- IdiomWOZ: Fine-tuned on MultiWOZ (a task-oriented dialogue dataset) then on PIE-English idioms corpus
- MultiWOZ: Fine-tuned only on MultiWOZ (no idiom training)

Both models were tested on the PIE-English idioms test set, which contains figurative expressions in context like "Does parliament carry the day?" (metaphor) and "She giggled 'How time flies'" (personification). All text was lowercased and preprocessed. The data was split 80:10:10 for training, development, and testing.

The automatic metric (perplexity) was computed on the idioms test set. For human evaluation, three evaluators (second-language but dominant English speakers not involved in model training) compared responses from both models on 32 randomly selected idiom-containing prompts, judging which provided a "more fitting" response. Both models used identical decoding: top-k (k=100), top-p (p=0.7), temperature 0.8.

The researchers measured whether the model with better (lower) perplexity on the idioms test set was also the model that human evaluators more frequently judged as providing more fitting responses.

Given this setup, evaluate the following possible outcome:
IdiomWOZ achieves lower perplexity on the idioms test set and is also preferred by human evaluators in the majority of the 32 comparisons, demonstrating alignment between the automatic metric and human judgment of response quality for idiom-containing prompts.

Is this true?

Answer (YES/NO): NO